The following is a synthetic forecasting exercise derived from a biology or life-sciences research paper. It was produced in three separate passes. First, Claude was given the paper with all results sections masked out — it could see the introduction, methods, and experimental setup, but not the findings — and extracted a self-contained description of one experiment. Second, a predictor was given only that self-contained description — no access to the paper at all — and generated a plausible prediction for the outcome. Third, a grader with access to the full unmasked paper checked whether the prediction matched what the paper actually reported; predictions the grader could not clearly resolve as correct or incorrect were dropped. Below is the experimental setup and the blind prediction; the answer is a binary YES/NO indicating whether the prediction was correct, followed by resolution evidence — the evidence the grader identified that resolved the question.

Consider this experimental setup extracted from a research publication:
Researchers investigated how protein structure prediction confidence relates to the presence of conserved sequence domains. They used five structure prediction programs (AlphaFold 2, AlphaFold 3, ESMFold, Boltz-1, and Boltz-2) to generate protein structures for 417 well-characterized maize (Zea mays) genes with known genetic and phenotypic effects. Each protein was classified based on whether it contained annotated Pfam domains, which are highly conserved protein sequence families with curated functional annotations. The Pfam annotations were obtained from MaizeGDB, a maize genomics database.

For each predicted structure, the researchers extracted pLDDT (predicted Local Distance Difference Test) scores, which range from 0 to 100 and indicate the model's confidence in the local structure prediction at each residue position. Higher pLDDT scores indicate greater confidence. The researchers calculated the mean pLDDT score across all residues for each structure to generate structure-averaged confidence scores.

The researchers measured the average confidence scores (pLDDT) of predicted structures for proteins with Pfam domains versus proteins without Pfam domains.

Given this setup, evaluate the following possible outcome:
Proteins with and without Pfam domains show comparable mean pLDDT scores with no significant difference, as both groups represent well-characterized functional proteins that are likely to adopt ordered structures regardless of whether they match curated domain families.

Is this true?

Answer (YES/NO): NO